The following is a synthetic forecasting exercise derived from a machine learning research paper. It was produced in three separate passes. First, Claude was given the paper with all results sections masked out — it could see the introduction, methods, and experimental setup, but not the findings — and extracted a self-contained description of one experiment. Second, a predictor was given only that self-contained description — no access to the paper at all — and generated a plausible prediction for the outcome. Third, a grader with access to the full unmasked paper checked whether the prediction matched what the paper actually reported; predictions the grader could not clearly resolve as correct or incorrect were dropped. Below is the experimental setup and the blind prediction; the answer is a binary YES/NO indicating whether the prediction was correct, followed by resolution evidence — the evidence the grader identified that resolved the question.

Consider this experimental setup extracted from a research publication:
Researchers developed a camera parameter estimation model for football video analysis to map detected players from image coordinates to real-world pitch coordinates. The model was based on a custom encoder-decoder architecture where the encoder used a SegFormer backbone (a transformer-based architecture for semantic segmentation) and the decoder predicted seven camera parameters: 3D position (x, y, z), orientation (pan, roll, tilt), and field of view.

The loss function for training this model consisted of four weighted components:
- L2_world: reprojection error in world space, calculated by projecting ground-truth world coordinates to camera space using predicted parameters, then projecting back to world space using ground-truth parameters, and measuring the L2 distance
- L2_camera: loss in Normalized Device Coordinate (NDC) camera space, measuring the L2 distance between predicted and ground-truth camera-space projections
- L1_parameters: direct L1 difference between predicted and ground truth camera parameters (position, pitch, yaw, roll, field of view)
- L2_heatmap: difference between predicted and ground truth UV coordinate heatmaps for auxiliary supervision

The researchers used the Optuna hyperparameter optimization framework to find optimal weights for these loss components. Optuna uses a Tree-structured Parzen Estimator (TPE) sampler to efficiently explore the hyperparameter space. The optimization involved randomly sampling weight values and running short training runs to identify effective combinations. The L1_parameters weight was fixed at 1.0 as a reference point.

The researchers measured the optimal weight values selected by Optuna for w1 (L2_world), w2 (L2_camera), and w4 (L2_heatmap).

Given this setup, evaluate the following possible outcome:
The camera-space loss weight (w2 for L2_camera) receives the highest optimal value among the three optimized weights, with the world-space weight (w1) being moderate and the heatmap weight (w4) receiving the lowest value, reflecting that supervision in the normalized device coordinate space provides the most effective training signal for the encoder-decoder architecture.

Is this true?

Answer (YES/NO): NO